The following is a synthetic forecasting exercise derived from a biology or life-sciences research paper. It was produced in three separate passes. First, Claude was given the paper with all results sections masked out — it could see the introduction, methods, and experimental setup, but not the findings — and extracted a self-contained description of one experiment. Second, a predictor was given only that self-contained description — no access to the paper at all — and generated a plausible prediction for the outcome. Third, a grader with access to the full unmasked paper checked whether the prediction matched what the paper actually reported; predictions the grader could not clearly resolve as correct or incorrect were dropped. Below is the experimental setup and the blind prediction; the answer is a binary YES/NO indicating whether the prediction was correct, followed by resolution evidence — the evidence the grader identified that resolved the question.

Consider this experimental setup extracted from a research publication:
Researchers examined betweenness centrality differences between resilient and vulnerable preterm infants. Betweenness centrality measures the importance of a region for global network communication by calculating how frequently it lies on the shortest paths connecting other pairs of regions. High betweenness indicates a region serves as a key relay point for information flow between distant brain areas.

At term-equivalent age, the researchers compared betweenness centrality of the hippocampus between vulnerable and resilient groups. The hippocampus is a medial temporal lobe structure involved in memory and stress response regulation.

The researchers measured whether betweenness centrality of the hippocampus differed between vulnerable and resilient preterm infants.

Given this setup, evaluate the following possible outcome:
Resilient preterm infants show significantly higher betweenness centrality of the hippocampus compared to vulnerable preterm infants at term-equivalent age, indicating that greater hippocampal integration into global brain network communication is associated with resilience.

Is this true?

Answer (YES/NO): YES